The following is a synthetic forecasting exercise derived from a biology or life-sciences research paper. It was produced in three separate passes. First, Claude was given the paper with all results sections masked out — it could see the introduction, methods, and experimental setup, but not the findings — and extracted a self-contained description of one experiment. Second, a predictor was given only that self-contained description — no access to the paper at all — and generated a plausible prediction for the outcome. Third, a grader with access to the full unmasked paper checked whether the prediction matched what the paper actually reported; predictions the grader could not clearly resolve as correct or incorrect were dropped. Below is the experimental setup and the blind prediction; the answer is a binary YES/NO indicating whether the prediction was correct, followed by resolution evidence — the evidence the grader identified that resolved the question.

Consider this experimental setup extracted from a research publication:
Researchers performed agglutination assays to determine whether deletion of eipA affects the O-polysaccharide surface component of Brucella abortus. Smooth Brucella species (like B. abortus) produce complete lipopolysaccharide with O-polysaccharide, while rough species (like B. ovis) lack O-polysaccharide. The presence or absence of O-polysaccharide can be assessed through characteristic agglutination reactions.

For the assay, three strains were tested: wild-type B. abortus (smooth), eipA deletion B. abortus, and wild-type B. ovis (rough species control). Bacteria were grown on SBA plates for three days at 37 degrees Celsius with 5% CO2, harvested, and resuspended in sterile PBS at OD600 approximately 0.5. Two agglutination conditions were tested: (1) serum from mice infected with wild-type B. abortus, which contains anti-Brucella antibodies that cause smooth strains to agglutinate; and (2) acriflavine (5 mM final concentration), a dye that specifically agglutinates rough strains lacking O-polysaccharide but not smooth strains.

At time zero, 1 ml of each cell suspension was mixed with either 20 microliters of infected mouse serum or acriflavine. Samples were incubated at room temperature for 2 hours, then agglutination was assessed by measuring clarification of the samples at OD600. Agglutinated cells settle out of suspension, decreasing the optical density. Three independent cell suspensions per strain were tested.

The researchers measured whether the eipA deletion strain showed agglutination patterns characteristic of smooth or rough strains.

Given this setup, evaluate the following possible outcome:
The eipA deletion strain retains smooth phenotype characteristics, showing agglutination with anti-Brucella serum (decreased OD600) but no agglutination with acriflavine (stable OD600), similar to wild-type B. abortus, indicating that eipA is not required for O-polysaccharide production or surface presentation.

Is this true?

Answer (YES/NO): YES